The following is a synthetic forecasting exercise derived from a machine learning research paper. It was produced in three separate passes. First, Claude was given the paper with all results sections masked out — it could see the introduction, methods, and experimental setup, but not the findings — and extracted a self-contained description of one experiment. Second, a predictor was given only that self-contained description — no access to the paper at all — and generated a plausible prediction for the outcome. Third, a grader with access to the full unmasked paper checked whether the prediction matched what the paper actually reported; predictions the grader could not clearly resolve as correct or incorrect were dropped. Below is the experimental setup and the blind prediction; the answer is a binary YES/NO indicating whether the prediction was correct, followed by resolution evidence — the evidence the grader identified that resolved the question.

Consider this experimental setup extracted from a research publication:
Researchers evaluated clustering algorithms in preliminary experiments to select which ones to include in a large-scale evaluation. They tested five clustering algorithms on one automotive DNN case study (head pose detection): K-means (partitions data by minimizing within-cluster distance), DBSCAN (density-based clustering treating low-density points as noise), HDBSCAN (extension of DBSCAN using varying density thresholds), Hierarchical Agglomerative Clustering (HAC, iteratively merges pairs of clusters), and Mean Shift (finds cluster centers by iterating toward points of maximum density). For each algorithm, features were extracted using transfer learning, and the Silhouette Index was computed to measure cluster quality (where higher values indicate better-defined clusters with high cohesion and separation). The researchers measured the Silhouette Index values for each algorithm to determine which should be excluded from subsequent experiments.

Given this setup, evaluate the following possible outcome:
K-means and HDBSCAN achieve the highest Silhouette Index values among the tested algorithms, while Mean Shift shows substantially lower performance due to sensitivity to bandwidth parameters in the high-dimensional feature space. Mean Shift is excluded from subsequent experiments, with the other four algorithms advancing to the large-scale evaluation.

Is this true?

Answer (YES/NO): NO